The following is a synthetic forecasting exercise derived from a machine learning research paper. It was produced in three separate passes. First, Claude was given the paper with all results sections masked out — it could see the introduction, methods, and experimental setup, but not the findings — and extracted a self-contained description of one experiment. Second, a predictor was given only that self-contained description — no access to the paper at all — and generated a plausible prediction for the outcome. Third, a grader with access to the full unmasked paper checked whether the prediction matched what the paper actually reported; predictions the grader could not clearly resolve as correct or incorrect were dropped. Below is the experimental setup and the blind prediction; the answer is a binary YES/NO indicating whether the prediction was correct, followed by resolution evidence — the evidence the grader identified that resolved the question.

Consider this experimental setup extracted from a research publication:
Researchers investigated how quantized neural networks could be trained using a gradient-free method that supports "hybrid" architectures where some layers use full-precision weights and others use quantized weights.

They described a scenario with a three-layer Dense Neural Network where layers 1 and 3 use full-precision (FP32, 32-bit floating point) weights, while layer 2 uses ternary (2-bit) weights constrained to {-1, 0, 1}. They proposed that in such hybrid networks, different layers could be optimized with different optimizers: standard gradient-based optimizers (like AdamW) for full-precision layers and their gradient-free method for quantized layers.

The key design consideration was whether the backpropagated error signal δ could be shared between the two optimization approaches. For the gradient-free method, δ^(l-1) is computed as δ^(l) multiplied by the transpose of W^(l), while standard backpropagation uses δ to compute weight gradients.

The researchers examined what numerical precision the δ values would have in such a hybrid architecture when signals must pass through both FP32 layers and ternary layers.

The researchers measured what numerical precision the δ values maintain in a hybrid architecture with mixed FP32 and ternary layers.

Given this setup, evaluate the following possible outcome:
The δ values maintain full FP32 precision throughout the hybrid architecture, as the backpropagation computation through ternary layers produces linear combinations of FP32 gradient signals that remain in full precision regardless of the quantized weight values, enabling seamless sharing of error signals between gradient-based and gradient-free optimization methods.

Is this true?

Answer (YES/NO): YES